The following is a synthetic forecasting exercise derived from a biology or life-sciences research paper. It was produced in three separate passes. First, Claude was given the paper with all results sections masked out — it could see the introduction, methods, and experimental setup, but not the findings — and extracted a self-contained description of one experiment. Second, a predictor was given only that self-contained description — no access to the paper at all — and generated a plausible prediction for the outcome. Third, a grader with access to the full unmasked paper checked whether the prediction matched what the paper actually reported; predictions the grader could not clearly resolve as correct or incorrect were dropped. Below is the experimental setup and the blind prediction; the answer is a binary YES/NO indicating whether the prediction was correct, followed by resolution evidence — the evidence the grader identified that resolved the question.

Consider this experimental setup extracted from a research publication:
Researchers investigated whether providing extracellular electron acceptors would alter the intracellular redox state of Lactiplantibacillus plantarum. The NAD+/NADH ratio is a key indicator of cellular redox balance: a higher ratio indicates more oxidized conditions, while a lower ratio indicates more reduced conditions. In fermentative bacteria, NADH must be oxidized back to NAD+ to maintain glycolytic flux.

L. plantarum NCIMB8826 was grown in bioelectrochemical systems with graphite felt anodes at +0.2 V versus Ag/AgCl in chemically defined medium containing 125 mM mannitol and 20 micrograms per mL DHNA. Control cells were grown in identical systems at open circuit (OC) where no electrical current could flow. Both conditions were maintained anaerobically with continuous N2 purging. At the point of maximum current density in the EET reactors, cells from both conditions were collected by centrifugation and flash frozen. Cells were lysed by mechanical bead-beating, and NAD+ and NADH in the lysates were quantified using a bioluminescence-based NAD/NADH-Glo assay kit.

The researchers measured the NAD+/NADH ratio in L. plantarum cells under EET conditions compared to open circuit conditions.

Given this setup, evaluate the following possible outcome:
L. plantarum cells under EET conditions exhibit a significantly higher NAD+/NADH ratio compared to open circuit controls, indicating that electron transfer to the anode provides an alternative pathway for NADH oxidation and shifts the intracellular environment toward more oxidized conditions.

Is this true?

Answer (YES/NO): YES